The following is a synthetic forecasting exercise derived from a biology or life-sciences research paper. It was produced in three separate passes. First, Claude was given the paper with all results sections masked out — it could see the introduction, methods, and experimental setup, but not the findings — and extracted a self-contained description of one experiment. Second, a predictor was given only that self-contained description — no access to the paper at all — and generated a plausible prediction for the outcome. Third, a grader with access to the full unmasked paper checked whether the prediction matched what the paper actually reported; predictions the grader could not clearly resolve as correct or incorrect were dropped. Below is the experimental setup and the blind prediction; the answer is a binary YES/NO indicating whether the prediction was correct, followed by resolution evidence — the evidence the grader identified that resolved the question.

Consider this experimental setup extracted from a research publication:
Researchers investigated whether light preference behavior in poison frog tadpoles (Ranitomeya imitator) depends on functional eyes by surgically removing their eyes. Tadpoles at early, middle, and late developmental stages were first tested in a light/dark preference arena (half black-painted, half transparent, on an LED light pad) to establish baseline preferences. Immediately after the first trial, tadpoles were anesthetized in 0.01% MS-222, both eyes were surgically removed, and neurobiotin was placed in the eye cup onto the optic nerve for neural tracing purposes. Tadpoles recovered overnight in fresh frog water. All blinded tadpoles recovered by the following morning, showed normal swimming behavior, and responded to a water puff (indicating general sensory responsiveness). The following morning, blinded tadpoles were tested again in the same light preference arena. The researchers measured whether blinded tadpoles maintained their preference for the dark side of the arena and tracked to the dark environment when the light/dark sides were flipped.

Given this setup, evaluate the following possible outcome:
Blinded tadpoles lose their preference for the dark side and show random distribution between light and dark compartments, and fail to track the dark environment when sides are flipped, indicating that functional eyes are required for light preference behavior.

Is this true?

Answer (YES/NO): NO